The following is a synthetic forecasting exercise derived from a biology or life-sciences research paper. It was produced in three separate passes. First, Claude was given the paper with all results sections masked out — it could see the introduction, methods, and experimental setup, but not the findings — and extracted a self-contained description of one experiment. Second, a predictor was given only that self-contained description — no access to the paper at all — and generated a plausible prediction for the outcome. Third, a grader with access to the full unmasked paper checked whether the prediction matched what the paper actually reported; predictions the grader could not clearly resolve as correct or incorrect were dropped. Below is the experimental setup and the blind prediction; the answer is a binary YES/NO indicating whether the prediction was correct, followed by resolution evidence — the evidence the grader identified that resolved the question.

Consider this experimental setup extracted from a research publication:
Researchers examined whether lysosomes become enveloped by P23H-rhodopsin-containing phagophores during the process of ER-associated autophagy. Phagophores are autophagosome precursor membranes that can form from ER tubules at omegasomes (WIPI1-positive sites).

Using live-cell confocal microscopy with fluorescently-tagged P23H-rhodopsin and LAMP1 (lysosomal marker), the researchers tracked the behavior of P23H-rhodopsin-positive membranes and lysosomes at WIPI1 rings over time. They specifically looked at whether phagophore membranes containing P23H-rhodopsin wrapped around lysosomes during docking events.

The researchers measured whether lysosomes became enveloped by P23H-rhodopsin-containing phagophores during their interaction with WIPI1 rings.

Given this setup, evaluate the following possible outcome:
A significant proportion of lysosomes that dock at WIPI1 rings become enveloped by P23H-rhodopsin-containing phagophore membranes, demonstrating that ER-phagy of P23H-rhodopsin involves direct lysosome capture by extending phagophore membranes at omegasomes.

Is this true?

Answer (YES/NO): NO